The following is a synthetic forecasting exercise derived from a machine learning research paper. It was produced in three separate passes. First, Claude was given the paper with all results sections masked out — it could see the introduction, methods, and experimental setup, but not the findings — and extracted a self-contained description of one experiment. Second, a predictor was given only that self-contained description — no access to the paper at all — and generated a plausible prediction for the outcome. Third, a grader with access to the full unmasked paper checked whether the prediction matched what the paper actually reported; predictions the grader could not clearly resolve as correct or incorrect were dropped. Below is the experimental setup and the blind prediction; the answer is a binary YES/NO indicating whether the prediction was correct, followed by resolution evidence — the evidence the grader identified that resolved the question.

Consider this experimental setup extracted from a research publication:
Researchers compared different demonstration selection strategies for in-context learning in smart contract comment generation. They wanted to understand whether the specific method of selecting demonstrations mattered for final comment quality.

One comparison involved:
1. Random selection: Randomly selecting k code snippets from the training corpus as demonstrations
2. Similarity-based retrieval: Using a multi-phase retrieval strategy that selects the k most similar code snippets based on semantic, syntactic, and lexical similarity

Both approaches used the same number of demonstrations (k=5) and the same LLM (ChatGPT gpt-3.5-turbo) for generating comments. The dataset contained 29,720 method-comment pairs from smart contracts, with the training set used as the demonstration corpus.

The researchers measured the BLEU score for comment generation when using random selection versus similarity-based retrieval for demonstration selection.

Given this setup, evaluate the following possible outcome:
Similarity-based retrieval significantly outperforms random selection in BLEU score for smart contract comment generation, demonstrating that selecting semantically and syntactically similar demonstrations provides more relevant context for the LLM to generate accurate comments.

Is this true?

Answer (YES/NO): YES